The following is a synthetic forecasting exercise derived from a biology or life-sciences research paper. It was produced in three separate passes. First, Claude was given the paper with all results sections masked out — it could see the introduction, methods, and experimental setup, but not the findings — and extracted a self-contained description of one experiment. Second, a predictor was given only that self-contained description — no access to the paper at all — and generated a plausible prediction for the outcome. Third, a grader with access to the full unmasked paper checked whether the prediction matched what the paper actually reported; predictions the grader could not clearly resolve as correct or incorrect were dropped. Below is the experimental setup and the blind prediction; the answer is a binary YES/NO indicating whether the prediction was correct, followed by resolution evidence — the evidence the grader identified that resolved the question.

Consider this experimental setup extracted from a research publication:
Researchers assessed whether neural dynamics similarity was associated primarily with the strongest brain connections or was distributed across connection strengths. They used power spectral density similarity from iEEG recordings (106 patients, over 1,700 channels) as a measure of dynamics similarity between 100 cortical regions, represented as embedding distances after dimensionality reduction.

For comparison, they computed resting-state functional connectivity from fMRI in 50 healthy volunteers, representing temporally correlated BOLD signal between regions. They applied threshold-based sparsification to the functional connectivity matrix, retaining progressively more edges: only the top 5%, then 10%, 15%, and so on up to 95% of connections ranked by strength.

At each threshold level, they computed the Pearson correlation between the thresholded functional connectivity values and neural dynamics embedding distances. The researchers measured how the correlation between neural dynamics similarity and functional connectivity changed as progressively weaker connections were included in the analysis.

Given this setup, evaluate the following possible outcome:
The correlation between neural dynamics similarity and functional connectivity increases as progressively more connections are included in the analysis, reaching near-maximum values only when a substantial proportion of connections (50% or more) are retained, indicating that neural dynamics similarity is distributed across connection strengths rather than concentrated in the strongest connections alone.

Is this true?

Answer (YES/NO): NO